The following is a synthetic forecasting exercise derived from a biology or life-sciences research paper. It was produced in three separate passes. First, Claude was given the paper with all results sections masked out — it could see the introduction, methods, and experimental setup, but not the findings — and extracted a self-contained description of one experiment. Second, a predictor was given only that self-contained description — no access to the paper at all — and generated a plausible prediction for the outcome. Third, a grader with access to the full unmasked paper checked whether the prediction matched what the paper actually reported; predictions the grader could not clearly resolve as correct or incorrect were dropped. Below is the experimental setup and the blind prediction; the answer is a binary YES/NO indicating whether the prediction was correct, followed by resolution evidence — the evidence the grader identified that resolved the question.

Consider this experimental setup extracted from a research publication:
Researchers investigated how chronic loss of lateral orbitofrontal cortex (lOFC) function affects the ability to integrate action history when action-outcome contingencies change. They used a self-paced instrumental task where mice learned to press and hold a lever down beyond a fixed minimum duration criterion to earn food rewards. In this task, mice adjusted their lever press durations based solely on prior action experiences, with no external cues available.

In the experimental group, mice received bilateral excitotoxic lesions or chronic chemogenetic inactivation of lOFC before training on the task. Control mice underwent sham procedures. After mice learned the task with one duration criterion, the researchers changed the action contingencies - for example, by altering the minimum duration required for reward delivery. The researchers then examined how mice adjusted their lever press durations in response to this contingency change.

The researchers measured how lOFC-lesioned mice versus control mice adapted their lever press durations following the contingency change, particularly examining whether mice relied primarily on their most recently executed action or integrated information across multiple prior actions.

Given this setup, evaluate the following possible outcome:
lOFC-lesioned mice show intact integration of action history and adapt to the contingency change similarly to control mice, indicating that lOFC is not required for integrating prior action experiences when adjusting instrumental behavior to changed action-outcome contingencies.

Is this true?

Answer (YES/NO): NO